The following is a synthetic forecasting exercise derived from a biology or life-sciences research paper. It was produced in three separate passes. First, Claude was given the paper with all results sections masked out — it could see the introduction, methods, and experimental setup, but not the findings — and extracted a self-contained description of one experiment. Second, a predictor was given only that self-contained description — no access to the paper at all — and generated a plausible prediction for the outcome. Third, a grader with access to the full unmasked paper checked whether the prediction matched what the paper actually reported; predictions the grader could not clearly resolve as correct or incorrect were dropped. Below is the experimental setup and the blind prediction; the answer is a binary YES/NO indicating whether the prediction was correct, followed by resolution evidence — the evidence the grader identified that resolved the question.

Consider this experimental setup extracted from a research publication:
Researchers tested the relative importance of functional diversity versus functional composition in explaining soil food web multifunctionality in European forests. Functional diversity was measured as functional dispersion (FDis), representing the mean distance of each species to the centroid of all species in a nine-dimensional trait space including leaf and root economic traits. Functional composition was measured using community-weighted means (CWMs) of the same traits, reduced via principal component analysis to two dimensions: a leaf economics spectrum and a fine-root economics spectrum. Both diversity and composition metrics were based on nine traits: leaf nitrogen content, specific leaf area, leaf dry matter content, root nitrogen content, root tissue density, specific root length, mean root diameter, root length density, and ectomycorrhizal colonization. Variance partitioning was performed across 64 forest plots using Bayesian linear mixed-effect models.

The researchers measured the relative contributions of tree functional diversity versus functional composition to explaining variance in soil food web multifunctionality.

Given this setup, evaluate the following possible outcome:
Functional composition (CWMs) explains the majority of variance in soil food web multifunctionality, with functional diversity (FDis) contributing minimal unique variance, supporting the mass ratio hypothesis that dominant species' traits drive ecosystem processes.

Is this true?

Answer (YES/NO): NO